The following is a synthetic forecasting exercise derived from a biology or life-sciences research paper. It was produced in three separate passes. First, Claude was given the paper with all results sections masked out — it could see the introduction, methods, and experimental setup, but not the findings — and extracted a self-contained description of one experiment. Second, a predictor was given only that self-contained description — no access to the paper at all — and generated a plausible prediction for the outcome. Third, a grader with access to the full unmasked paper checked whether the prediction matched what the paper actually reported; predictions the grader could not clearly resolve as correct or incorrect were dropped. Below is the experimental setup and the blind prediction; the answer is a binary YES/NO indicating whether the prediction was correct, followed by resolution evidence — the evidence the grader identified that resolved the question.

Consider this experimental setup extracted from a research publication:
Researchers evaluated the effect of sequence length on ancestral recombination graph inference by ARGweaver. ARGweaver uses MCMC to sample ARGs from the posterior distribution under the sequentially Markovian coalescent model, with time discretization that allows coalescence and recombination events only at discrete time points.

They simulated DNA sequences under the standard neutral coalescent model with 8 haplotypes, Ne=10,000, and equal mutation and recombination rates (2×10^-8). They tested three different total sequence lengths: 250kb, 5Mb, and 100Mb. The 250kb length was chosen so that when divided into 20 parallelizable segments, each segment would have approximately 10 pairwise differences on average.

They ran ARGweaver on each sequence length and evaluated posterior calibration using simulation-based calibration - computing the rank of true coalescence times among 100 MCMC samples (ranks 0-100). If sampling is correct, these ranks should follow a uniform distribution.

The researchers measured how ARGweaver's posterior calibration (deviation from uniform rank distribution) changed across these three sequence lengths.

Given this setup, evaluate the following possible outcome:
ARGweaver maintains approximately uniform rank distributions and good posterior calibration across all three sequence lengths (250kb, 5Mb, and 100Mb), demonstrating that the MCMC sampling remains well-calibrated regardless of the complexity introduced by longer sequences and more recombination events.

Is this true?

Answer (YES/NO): YES